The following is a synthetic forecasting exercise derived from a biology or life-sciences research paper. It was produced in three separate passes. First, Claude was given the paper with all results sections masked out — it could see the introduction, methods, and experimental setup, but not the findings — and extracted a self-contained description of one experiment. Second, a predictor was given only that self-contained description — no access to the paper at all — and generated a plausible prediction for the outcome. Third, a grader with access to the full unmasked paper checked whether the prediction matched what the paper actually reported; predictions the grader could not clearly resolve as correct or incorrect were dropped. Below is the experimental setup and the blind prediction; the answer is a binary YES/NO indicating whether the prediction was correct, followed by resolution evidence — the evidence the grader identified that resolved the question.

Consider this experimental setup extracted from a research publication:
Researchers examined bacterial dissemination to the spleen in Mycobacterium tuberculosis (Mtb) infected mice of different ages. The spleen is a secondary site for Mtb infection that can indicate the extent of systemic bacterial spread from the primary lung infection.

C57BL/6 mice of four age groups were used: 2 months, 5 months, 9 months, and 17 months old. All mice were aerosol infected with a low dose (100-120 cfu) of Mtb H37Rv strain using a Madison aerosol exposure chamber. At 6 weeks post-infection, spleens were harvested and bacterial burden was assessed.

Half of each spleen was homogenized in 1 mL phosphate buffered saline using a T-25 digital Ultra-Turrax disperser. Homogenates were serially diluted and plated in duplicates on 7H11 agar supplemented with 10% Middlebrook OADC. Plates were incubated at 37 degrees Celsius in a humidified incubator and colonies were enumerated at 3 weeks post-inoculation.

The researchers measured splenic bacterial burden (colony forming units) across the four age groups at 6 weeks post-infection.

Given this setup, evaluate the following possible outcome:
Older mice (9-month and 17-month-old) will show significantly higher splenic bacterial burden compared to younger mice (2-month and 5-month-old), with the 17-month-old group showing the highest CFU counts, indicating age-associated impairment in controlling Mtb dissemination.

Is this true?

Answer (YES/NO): NO